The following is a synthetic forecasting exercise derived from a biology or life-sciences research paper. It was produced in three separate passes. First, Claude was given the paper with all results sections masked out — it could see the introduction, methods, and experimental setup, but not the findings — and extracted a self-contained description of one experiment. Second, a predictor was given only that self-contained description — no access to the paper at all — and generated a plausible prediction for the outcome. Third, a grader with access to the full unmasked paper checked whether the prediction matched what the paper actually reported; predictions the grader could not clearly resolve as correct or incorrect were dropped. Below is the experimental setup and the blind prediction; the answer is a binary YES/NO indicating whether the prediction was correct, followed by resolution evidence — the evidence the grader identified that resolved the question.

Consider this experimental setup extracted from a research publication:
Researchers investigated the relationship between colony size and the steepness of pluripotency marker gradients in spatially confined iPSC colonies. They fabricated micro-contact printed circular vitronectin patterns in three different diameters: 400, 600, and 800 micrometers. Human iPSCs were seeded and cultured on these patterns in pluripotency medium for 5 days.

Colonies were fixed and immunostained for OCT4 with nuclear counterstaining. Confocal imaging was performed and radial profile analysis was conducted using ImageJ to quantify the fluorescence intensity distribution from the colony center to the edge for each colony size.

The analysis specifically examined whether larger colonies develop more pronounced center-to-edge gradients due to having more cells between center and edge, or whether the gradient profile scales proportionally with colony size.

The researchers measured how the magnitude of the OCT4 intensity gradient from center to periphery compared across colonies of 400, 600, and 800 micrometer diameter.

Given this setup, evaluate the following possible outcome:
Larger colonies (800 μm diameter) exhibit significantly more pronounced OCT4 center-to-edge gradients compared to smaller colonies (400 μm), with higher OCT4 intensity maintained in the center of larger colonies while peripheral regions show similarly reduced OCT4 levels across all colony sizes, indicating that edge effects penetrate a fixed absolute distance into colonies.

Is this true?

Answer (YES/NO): NO